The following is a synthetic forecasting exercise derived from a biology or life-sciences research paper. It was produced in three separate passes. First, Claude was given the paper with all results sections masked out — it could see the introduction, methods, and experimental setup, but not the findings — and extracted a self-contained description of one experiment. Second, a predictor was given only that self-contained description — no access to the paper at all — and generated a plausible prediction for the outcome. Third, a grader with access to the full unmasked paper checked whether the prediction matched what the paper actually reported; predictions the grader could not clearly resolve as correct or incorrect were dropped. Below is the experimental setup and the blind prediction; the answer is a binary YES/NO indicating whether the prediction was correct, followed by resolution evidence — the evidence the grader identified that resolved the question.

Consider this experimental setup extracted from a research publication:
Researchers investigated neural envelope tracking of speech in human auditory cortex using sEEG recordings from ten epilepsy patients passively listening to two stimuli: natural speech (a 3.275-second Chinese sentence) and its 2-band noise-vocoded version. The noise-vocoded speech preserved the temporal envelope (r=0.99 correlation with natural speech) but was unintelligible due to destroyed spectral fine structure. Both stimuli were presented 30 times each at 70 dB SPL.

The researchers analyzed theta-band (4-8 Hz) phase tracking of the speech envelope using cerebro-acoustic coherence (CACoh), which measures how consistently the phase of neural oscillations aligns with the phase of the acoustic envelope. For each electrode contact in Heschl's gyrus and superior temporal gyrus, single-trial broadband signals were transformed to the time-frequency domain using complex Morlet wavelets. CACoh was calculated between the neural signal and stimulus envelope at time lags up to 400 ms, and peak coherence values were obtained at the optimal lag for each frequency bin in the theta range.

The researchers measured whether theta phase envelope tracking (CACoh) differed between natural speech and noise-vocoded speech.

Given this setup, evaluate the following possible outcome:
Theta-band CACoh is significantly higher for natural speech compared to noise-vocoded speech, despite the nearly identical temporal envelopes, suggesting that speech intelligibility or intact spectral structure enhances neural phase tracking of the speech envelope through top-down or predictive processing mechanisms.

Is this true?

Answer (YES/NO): YES